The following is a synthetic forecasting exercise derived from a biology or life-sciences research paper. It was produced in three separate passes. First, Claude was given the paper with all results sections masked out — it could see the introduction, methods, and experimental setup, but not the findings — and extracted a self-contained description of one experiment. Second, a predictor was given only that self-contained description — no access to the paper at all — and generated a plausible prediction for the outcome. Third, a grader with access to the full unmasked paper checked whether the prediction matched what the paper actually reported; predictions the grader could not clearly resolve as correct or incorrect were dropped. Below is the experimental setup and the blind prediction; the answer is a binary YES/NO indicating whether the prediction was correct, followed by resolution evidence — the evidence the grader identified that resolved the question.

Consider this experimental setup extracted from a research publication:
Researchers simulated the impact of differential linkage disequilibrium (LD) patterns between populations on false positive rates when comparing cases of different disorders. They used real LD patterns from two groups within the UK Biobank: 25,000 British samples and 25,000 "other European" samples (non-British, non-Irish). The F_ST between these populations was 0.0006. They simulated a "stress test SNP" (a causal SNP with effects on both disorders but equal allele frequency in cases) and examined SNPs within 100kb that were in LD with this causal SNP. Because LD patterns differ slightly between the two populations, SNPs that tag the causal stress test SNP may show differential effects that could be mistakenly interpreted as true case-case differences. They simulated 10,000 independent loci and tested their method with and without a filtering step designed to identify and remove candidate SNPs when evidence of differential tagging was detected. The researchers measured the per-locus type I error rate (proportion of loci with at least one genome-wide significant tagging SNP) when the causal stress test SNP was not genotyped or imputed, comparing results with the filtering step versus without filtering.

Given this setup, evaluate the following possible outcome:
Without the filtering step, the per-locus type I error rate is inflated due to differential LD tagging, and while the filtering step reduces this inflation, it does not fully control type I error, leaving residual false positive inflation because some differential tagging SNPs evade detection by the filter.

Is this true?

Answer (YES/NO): NO